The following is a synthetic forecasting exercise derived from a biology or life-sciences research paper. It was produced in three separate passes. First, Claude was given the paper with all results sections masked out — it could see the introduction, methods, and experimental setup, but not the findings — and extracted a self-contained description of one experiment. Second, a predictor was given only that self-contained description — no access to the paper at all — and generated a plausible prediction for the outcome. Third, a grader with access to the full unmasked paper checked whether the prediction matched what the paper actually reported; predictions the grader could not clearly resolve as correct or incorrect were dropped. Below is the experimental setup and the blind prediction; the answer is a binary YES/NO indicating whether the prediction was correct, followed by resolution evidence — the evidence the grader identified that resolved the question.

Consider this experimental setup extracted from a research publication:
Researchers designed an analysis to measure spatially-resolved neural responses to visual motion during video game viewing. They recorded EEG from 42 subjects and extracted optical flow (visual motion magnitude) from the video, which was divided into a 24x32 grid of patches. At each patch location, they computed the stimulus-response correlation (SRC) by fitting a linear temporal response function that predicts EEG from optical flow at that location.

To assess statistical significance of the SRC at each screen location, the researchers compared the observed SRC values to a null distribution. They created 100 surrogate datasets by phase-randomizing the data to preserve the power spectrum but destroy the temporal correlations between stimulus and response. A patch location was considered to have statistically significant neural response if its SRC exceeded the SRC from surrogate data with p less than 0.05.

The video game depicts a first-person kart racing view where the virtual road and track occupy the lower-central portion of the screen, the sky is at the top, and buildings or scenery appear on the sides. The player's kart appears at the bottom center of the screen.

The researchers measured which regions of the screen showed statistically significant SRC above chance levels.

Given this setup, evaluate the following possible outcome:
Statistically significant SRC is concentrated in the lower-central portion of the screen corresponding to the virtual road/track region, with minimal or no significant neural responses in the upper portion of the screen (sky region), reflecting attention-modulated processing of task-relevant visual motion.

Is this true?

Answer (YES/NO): NO